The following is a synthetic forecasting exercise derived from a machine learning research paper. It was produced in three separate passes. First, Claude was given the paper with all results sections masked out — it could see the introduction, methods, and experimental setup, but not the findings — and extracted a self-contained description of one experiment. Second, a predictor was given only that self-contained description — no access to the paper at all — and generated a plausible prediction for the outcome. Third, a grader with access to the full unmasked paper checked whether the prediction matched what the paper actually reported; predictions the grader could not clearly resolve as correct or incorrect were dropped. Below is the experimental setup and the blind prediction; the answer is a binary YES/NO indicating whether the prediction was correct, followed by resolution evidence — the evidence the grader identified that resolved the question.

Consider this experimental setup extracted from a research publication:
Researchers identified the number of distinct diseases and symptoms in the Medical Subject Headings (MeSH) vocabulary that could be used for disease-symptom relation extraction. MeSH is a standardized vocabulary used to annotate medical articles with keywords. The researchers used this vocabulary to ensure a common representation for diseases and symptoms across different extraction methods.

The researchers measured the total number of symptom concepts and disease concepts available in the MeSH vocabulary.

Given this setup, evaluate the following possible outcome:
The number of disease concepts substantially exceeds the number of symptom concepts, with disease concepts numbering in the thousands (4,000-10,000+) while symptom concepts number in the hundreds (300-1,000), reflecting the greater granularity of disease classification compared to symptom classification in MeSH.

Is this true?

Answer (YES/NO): YES